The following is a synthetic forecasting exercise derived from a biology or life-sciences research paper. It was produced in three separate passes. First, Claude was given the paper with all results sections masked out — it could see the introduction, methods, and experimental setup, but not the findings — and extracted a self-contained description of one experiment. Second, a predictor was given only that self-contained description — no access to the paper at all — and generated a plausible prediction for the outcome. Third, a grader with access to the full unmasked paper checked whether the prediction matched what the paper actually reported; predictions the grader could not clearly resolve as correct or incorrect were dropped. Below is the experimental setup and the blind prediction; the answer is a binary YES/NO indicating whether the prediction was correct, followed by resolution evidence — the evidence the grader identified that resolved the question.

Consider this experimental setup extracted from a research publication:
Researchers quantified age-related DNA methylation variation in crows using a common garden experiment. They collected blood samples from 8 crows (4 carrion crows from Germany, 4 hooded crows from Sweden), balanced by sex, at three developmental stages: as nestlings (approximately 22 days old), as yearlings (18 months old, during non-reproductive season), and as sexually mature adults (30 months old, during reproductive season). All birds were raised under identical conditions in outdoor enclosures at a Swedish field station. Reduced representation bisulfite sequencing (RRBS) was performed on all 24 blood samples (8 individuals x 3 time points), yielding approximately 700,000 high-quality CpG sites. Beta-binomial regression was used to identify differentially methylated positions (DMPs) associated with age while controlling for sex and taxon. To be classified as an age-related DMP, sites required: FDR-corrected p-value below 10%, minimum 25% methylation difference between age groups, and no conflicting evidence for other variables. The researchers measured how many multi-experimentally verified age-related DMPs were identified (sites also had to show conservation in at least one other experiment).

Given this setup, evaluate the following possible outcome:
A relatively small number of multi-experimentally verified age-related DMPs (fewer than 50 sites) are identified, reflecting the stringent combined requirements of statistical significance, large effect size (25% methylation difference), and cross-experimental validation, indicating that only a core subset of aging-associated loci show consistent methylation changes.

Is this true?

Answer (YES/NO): YES